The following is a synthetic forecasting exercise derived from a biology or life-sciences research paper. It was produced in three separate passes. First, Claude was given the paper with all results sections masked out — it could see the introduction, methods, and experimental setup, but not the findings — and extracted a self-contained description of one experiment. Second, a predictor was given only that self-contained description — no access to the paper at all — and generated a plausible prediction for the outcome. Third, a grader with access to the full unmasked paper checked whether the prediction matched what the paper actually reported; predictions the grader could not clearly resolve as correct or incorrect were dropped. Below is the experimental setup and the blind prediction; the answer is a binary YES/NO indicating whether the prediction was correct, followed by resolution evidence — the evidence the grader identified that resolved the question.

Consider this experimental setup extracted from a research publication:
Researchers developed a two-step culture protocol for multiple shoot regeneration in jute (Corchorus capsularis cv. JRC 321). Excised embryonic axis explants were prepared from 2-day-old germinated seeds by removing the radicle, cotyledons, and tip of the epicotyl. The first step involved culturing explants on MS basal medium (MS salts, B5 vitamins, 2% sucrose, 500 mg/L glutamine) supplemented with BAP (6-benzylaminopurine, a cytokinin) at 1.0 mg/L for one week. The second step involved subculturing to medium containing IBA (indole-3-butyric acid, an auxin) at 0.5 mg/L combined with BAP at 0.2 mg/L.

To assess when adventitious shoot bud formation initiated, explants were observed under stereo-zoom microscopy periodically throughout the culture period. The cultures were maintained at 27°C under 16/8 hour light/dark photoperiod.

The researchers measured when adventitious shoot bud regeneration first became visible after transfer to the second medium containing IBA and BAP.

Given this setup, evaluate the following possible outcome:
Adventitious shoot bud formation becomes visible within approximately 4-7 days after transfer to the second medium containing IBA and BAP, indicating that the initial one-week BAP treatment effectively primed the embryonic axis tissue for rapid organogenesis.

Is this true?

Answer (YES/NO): NO